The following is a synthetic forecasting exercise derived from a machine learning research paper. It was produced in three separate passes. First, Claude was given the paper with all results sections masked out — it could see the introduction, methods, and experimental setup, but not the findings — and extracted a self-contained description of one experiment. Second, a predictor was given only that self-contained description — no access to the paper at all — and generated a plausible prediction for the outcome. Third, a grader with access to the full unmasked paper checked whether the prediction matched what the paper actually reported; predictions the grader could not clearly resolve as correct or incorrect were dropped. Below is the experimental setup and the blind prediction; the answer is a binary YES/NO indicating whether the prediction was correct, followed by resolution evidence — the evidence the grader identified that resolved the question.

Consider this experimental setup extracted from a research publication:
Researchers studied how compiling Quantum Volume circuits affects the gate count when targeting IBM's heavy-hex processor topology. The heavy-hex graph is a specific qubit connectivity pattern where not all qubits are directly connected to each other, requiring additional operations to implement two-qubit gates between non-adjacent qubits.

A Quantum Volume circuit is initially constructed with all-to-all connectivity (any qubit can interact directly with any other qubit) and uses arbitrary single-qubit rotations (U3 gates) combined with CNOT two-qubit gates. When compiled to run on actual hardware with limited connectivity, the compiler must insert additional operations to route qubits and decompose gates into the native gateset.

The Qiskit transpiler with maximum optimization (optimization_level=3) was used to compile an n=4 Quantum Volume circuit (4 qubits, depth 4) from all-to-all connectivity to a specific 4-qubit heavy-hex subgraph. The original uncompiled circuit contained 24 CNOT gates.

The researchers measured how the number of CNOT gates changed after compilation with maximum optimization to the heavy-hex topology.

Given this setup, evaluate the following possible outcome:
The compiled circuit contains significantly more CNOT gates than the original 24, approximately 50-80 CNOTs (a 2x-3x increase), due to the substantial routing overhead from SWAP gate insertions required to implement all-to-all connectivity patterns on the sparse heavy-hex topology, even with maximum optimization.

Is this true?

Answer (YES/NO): NO